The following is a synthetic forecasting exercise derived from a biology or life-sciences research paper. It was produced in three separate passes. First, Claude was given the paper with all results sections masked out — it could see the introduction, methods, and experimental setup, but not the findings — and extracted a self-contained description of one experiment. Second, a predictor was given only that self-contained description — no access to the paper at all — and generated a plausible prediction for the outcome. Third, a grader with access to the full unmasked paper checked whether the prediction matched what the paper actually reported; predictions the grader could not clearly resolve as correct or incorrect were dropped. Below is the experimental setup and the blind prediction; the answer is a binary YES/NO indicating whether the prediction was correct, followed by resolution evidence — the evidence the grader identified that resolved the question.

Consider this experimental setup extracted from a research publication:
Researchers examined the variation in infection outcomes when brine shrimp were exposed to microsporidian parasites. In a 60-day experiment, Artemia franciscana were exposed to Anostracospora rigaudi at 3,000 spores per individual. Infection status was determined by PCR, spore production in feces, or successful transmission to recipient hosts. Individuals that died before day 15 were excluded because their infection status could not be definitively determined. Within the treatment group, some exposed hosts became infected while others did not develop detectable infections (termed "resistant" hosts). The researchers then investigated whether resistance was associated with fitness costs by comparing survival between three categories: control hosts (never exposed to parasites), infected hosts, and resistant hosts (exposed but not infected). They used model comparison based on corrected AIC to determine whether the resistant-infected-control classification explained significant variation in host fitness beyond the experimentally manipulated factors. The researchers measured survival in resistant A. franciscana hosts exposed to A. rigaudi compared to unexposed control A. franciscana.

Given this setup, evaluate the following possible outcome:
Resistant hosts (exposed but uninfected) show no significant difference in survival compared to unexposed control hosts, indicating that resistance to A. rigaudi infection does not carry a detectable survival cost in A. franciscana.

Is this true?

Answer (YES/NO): NO